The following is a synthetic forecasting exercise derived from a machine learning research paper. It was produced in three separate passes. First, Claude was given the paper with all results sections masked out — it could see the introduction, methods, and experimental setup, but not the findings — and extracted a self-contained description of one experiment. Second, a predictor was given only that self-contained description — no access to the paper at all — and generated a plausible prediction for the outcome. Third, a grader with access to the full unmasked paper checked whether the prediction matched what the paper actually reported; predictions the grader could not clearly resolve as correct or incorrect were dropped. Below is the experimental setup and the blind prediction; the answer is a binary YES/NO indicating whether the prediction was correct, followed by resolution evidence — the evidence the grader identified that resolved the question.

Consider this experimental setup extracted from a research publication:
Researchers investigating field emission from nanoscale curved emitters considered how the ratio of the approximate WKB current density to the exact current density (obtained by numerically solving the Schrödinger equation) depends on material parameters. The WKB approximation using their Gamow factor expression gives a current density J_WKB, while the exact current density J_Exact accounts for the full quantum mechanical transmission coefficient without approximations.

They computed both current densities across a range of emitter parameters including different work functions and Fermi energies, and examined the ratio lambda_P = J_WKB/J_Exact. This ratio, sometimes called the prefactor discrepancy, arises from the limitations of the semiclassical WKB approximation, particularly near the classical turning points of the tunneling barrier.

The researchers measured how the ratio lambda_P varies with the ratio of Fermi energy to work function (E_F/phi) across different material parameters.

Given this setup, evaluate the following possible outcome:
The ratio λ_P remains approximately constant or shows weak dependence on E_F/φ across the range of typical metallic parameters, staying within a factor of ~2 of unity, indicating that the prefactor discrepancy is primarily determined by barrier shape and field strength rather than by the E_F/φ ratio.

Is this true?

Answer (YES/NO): NO